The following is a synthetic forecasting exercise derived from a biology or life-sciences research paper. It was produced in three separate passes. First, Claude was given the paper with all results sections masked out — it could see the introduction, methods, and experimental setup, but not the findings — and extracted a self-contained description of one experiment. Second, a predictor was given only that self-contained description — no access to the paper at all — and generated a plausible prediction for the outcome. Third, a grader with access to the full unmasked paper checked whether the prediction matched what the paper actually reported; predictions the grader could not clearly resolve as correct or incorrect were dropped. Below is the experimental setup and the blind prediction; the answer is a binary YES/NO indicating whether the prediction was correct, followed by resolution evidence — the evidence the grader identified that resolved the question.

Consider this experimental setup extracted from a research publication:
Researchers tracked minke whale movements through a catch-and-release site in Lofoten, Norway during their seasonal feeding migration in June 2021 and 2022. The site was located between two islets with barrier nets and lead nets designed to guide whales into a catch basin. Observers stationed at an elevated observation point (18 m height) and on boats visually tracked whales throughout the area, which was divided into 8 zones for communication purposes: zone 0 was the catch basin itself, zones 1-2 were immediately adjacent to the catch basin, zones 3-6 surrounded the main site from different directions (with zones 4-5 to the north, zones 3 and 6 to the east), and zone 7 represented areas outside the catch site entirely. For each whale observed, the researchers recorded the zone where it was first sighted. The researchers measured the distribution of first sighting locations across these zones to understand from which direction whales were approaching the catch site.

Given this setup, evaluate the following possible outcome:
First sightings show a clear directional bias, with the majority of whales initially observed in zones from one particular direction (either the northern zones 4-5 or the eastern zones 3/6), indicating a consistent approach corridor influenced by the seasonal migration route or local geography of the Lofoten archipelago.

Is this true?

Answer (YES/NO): NO